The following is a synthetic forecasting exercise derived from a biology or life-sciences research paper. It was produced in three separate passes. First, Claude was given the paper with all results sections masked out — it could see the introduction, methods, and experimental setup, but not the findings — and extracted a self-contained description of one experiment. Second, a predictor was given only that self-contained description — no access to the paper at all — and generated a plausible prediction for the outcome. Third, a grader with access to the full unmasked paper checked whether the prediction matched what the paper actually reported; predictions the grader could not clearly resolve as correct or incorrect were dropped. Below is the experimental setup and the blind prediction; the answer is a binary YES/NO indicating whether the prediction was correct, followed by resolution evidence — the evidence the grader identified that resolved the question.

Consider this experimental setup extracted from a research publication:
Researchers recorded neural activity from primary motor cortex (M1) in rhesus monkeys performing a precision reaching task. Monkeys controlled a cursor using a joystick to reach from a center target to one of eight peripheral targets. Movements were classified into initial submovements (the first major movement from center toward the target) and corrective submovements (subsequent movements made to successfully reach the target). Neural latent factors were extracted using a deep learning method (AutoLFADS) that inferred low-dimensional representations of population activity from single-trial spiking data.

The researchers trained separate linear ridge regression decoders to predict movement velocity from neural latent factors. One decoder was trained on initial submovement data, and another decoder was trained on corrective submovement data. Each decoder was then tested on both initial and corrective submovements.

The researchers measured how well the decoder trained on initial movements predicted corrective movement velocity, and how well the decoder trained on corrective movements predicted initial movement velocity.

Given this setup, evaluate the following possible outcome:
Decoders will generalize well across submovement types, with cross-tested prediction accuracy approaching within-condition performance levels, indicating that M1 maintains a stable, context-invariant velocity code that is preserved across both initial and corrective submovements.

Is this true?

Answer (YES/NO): NO